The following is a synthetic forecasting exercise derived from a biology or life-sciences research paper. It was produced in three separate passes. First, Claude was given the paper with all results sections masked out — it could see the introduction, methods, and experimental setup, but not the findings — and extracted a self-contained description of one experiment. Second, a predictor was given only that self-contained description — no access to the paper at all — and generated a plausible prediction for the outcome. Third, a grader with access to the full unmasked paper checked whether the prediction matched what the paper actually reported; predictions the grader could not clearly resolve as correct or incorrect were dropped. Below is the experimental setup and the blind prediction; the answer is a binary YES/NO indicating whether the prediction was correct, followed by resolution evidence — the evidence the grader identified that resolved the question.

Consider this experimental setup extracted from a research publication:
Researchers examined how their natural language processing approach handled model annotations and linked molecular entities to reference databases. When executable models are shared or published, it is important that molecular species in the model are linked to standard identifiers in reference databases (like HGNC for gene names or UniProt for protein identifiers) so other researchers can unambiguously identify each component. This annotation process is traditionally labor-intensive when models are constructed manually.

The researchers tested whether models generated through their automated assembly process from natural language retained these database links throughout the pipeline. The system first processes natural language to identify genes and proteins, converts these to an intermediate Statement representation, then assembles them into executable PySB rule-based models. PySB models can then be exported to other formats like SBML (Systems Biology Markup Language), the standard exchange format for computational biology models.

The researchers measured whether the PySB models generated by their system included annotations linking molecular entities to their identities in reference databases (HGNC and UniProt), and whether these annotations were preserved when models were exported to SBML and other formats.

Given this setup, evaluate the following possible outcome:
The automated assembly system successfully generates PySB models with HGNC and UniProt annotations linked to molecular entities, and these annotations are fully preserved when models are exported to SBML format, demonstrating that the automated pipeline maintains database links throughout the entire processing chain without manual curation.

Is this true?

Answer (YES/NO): YES